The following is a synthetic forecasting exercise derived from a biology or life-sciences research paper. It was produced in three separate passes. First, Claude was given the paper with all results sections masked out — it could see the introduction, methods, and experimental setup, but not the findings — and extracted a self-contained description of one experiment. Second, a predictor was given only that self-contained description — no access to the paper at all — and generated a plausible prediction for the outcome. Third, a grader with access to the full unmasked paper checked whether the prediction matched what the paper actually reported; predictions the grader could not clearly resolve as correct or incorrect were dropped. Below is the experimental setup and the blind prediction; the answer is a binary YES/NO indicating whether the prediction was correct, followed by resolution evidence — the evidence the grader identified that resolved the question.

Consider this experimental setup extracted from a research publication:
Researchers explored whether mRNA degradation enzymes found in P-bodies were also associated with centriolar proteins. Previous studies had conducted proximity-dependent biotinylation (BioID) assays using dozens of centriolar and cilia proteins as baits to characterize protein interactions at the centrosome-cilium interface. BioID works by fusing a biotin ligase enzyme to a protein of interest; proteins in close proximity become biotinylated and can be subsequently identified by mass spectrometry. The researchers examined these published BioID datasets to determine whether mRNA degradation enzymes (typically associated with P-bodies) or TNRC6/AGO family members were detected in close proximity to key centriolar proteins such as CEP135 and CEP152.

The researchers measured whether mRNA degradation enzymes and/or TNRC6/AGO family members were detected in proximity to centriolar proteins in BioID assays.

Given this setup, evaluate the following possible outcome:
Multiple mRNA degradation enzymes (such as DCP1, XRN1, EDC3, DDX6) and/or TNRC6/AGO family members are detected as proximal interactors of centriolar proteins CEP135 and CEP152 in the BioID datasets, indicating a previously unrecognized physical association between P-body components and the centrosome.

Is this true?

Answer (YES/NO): NO